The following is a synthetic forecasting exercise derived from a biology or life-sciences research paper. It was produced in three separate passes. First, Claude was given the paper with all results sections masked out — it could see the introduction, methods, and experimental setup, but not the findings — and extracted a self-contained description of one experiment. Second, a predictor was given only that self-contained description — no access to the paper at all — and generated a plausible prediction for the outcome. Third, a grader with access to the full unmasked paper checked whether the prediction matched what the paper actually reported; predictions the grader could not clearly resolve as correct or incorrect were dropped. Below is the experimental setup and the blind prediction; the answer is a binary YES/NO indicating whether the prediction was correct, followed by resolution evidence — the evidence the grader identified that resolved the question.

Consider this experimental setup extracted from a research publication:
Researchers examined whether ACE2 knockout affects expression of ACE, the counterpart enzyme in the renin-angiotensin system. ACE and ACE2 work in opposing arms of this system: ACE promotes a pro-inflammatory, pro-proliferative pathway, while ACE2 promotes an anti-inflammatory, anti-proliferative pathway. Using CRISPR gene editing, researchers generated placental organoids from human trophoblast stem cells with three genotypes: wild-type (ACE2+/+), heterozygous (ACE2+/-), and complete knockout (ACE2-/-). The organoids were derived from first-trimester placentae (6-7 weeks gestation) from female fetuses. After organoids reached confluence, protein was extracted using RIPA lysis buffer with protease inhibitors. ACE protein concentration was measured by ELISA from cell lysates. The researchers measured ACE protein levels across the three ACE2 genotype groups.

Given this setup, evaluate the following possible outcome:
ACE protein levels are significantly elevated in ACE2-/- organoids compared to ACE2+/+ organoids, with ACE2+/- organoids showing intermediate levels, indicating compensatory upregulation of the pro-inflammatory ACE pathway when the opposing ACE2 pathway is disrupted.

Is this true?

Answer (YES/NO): NO